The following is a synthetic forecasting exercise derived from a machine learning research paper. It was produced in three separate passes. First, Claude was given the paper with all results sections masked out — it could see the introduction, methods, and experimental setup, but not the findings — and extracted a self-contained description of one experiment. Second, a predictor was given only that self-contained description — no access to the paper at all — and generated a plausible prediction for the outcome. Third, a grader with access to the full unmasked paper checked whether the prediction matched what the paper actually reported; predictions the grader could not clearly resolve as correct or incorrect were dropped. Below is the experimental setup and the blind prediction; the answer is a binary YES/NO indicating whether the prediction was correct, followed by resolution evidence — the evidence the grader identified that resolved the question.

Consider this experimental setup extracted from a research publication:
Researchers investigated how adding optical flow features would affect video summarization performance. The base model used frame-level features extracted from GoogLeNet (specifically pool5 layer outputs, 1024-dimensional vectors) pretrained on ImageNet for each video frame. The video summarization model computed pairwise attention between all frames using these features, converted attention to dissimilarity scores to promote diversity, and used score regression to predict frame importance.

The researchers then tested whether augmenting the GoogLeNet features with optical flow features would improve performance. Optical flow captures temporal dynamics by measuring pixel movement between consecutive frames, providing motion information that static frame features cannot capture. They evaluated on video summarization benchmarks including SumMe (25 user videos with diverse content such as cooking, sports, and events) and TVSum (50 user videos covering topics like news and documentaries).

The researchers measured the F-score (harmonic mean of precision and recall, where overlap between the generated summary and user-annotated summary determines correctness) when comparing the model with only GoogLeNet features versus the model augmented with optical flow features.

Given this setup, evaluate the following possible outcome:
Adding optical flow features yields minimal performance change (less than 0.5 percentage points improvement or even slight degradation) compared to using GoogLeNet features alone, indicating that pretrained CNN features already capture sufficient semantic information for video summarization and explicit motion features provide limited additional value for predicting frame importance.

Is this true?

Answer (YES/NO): NO